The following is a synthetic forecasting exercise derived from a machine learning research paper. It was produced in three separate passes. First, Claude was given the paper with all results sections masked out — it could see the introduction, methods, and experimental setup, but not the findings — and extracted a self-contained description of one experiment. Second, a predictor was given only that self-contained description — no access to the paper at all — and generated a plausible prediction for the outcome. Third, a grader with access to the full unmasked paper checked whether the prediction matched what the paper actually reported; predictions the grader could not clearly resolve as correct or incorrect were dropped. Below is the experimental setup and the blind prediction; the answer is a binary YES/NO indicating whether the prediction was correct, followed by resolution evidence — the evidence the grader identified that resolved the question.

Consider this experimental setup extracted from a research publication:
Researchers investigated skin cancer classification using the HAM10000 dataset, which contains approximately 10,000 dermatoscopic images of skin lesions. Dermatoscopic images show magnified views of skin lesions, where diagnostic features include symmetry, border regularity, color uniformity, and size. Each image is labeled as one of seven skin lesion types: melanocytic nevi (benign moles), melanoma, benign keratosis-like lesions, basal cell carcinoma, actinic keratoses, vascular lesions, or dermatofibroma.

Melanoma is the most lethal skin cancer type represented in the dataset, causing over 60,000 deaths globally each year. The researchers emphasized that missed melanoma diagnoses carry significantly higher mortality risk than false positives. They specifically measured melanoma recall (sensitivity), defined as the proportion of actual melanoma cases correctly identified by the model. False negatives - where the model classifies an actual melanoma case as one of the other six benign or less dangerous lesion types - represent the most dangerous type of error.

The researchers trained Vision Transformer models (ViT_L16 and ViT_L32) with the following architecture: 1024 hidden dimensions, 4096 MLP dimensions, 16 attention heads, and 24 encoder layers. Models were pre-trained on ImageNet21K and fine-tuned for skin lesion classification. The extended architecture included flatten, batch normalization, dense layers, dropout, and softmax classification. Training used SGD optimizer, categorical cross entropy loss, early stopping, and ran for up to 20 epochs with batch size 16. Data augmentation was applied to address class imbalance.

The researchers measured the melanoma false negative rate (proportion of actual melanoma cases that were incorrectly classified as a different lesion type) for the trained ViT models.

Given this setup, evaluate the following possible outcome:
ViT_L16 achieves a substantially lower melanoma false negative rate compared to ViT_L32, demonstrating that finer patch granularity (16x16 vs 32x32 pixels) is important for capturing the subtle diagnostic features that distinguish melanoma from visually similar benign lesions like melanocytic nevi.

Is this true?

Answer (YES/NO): NO